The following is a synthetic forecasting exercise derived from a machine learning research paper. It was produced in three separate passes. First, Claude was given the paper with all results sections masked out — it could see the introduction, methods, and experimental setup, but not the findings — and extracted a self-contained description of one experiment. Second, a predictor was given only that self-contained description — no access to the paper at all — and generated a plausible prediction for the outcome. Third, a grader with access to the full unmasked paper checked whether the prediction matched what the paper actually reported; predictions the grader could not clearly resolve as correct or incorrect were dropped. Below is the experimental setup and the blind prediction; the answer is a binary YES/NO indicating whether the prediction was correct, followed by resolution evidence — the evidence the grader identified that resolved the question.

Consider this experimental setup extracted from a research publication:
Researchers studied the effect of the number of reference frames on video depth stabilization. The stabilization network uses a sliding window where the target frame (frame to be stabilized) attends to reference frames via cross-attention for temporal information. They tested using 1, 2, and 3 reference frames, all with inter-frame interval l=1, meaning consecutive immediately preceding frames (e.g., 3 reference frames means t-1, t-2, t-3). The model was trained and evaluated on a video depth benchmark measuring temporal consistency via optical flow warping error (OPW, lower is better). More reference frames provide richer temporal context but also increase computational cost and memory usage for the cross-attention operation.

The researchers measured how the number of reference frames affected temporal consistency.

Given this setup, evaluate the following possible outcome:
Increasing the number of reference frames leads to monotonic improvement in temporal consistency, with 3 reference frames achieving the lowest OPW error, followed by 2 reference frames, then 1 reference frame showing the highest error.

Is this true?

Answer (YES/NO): YES